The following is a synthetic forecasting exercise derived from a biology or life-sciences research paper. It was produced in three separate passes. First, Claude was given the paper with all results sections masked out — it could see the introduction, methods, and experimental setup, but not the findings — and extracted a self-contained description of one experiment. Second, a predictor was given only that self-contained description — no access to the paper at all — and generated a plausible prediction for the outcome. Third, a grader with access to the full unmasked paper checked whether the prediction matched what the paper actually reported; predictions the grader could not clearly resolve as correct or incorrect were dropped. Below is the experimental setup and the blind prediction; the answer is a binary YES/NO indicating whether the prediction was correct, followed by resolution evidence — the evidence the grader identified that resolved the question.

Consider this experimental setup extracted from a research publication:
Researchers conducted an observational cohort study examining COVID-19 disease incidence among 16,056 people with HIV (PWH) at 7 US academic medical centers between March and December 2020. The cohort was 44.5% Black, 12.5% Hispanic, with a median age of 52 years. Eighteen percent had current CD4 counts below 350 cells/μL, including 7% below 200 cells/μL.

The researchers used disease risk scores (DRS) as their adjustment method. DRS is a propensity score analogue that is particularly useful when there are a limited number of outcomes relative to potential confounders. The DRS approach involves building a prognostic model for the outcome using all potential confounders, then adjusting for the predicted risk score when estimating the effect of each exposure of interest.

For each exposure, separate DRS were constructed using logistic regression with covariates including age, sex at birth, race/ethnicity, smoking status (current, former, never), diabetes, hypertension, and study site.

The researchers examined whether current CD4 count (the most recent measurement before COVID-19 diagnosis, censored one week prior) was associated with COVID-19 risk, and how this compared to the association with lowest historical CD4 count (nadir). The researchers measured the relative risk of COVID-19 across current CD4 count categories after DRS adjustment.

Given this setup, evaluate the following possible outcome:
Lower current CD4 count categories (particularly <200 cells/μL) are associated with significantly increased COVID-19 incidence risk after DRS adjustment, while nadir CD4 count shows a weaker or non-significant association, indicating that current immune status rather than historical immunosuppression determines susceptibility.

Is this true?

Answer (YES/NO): NO